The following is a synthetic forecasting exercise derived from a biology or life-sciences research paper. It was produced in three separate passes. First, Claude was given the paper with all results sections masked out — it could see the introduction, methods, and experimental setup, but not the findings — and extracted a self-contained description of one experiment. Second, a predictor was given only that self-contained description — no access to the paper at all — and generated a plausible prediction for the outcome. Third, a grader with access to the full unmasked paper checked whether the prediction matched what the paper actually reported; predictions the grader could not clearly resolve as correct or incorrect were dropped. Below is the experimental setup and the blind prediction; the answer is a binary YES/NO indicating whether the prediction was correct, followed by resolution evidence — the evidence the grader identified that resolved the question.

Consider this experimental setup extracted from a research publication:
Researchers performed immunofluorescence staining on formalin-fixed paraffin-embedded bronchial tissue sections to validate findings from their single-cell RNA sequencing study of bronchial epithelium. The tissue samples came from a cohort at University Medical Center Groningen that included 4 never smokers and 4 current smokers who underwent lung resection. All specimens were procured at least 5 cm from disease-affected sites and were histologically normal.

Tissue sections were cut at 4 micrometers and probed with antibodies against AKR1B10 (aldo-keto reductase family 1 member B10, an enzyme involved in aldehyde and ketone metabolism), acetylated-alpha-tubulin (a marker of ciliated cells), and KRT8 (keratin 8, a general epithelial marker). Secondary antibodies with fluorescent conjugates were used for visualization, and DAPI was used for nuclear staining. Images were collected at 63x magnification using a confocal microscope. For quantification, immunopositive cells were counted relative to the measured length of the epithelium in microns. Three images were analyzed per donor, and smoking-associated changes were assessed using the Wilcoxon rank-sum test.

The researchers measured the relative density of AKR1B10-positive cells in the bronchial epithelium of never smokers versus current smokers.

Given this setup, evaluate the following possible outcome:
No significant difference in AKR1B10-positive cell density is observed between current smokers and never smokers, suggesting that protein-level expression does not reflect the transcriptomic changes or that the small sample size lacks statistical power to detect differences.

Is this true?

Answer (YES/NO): NO